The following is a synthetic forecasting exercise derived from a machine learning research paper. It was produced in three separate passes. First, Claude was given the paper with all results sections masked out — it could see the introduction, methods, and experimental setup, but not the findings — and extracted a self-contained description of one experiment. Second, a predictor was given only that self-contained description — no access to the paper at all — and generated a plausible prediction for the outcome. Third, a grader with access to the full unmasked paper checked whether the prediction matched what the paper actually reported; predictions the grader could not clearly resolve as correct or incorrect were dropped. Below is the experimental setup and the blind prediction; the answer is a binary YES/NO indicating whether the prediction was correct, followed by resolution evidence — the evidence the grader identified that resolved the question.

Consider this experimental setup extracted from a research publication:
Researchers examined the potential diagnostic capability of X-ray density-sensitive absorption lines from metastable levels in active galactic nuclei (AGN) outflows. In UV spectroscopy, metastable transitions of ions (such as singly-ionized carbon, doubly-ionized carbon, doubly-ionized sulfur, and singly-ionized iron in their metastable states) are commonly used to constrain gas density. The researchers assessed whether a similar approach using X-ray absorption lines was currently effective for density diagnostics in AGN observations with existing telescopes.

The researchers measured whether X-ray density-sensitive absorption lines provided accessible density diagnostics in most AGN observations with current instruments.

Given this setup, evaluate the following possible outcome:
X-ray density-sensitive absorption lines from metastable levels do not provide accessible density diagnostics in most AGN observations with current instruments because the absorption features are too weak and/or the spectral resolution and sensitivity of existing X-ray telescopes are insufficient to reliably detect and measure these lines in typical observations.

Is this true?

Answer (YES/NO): YES